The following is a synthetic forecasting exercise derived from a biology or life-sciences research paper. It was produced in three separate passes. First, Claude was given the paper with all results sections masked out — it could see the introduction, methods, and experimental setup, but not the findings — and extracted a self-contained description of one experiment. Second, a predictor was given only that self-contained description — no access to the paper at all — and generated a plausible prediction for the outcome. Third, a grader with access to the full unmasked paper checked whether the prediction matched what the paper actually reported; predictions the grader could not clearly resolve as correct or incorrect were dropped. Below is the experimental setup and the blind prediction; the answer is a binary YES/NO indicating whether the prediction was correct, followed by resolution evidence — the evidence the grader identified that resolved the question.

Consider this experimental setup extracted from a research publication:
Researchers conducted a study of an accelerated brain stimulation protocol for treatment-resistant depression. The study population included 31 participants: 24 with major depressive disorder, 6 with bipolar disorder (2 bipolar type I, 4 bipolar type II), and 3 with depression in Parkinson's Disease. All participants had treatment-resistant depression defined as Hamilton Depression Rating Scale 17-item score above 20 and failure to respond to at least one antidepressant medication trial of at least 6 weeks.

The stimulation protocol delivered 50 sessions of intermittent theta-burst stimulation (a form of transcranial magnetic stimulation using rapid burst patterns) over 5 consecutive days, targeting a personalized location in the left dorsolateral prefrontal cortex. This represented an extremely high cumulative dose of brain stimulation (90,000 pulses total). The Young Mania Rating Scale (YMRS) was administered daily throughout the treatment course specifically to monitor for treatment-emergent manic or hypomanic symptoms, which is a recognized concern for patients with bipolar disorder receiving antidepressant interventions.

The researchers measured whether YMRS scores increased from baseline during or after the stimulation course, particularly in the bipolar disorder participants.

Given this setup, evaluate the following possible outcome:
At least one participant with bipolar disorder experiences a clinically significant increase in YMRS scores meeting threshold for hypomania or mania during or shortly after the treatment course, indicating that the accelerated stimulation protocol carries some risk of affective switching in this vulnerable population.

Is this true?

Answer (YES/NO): NO